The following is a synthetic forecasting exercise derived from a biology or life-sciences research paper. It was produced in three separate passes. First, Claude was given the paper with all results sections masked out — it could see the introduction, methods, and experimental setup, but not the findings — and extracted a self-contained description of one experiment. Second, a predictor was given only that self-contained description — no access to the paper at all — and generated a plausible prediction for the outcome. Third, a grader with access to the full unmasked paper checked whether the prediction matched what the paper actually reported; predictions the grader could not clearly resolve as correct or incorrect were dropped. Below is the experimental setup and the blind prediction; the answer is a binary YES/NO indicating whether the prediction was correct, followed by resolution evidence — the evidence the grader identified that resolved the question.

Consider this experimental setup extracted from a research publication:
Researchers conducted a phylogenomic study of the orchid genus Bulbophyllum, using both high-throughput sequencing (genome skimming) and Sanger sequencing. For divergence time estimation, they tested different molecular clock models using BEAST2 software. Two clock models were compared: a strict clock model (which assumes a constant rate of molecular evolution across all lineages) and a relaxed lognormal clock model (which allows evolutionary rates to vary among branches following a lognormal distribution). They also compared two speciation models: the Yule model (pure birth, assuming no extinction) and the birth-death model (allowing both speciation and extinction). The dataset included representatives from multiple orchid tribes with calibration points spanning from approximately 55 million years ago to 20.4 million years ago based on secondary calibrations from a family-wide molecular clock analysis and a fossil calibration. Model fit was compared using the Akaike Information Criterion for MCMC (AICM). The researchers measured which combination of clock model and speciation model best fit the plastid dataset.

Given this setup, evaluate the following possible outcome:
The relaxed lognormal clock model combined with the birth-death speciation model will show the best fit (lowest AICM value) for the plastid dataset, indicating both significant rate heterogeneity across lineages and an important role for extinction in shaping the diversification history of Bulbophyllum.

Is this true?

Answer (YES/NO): YES